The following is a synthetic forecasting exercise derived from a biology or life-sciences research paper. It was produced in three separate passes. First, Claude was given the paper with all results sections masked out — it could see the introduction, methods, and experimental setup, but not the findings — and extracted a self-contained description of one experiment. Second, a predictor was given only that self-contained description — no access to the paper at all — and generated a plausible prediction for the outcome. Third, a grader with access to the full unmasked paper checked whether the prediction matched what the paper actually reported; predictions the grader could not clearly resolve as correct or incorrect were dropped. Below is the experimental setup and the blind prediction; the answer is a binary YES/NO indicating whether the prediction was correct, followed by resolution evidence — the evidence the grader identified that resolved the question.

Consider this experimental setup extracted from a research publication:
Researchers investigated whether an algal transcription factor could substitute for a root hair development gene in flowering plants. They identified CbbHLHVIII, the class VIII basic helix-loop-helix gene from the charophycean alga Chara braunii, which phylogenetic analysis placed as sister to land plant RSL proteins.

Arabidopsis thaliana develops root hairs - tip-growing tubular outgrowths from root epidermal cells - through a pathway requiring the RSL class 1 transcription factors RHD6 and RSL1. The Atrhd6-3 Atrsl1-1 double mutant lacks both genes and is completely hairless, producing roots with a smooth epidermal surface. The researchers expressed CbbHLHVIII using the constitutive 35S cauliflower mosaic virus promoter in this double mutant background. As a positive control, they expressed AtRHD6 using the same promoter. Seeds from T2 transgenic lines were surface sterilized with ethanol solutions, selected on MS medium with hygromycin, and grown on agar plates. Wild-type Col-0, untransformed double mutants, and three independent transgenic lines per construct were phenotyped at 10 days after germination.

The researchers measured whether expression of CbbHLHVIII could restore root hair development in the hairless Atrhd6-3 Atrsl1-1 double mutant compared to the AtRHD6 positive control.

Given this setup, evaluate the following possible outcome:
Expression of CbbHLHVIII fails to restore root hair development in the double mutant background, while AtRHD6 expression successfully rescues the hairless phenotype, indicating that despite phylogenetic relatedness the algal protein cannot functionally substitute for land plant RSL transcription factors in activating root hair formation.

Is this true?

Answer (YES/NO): YES